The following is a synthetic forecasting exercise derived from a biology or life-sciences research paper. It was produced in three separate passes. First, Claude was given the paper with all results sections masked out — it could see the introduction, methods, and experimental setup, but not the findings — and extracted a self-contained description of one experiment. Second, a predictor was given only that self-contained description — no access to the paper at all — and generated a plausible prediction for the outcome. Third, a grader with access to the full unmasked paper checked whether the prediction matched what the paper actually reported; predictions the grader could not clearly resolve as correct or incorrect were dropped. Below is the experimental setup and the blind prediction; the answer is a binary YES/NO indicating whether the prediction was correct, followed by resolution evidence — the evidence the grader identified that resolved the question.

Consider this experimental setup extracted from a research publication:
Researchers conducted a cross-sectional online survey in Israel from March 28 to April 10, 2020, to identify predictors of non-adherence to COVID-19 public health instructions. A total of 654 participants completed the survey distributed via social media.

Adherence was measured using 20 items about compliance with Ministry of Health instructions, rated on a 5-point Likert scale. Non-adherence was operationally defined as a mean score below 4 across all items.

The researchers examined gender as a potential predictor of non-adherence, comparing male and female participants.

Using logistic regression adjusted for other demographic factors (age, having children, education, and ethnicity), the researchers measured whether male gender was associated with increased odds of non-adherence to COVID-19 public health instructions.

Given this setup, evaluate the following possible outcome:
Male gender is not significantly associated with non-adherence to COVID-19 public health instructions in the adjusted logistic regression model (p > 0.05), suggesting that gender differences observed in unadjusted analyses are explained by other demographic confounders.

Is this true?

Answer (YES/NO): NO